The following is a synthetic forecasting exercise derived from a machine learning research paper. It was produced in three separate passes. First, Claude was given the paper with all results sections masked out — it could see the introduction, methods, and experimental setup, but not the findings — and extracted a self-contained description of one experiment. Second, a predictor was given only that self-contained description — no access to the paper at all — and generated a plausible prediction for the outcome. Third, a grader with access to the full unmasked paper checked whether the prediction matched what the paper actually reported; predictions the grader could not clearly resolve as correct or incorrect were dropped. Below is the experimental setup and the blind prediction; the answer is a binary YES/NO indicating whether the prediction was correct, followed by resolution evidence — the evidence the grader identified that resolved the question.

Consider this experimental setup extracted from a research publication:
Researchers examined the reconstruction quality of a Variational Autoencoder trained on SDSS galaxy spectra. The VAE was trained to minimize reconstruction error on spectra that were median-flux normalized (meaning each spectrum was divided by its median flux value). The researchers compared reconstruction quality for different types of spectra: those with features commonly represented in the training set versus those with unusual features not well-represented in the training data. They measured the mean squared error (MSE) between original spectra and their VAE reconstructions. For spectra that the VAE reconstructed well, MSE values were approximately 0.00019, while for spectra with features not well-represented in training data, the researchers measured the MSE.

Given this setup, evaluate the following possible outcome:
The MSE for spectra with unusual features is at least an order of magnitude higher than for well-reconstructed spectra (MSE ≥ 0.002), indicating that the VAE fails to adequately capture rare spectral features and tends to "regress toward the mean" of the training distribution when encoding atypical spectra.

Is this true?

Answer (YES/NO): YES